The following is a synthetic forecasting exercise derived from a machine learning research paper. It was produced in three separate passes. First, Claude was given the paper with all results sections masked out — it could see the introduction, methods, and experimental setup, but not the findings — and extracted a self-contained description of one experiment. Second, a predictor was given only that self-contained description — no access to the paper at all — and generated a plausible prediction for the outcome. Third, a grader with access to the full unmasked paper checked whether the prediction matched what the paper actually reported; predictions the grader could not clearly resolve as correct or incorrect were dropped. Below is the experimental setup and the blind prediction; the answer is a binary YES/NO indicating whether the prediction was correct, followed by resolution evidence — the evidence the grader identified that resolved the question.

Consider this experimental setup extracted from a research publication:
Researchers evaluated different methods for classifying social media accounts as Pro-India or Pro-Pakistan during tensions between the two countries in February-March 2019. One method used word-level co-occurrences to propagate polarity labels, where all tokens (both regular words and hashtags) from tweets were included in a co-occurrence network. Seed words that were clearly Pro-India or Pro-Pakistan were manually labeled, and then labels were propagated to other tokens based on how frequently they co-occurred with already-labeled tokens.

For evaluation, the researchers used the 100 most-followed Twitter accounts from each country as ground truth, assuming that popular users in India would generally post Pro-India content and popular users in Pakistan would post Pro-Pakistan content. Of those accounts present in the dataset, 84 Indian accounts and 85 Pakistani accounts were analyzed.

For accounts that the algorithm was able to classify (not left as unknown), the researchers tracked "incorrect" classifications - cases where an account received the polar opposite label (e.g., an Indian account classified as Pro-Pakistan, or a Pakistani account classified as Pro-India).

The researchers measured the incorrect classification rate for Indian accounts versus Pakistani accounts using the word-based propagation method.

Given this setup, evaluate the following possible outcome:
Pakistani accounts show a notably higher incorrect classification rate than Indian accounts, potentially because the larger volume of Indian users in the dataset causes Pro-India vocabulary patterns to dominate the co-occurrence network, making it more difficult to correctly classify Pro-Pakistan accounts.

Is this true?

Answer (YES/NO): YES